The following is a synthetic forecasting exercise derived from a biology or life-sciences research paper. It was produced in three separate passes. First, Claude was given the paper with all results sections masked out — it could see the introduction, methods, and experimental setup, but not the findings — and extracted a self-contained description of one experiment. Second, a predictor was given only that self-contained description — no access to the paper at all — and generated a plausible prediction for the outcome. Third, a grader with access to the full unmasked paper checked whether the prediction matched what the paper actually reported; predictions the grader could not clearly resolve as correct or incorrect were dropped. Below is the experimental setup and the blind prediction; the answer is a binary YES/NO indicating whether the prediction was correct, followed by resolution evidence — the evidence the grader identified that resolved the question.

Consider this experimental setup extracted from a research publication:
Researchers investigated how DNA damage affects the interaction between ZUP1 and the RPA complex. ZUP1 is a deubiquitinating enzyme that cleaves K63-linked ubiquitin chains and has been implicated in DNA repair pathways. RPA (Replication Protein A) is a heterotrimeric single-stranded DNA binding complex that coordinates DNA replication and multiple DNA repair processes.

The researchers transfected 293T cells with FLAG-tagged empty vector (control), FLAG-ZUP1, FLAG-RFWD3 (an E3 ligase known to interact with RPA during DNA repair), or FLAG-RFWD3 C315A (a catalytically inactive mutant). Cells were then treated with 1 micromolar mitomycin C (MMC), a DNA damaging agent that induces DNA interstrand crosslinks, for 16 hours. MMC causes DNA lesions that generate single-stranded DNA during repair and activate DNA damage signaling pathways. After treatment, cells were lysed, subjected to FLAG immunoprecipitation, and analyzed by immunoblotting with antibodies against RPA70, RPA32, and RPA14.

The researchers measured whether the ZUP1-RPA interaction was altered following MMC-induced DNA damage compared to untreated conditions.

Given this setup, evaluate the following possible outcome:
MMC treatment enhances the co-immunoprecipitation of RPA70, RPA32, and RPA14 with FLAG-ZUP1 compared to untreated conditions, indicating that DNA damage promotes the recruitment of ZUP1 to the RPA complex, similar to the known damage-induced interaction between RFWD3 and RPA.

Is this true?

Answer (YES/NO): NO